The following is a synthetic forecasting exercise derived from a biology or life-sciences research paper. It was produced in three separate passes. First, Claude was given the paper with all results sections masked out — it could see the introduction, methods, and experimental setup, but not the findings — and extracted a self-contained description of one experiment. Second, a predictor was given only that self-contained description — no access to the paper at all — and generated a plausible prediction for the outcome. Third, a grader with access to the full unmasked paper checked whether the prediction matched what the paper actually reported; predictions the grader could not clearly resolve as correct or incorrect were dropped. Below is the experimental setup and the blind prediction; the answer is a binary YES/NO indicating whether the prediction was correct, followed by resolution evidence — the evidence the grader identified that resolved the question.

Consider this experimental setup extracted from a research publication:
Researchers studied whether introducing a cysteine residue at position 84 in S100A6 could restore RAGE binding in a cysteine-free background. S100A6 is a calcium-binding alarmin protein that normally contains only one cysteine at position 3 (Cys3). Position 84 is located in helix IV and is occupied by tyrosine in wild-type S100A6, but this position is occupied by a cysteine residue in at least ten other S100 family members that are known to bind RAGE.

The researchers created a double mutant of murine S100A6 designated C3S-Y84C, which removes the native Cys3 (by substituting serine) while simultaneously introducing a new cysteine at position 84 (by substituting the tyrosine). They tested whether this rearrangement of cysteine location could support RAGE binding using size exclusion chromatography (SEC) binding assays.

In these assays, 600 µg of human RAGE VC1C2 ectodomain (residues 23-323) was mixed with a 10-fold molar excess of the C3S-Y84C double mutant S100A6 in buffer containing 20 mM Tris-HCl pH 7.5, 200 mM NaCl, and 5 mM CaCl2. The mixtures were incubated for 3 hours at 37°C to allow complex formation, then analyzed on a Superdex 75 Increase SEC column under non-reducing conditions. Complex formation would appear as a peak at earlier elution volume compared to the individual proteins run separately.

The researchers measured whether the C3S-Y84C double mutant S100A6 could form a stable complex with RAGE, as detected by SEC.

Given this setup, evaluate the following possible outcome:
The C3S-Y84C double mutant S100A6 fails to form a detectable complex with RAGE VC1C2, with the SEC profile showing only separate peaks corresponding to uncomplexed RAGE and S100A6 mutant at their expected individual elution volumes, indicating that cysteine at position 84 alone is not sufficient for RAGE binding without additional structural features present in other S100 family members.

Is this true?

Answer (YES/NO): NO